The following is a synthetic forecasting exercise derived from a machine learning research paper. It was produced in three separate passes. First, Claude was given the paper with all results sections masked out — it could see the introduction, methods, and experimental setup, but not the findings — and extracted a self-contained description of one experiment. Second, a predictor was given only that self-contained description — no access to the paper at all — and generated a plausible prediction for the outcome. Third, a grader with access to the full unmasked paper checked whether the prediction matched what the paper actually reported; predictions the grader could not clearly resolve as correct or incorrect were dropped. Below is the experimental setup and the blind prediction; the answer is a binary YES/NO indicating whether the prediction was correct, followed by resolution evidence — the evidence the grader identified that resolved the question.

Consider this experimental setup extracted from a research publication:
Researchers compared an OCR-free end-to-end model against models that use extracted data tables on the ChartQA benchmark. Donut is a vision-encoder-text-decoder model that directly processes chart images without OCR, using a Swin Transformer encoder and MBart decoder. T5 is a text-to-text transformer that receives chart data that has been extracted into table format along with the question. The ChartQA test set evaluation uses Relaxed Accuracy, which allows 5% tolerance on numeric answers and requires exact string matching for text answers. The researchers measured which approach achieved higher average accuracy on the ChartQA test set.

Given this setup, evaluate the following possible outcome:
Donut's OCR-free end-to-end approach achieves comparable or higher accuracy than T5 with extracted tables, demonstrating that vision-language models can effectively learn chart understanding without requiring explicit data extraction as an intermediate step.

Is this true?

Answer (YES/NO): YES